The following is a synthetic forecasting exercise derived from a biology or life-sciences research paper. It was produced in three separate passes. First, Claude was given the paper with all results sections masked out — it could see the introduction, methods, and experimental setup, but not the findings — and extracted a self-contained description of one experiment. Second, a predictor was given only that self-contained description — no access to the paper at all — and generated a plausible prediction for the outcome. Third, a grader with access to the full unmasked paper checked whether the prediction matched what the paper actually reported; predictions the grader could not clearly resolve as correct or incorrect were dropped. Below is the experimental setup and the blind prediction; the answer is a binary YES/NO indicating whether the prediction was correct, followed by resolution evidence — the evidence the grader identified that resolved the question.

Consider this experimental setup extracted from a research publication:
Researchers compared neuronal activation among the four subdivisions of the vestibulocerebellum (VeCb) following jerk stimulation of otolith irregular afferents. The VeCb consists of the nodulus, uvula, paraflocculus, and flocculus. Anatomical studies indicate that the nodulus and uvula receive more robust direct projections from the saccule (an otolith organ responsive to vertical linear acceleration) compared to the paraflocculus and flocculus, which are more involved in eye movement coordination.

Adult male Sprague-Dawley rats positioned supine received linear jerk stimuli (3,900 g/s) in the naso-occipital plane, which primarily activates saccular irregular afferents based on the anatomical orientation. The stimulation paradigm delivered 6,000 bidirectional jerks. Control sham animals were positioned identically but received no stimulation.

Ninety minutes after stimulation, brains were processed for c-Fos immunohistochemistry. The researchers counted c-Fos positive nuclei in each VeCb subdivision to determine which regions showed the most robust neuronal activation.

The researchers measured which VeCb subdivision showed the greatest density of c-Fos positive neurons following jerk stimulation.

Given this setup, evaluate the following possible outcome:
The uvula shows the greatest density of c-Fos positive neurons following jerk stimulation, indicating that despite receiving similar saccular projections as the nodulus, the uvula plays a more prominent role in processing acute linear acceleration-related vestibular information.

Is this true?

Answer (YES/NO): NO